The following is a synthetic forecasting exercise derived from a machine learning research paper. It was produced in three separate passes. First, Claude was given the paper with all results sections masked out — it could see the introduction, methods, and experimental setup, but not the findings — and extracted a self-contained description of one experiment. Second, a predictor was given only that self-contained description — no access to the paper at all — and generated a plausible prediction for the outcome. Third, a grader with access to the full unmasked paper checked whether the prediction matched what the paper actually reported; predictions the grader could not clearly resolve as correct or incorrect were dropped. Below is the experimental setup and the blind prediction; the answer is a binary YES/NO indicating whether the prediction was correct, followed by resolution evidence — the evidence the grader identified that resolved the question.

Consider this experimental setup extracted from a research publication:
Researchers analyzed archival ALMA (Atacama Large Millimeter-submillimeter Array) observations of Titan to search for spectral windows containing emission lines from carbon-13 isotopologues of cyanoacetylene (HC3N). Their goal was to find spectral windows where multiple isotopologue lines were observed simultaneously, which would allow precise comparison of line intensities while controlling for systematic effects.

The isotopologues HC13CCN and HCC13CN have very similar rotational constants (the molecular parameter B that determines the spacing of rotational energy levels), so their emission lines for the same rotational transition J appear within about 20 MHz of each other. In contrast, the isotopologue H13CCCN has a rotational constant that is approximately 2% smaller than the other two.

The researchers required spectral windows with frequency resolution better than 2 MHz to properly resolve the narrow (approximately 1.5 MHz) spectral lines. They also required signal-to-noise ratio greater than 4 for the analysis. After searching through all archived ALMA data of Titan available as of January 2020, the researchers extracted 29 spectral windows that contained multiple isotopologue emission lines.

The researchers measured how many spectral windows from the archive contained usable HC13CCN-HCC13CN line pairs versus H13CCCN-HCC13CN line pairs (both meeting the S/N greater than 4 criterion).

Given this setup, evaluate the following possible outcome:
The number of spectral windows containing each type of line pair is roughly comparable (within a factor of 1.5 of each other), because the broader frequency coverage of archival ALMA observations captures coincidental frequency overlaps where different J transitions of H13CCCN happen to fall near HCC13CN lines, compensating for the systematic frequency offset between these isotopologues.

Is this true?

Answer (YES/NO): NO